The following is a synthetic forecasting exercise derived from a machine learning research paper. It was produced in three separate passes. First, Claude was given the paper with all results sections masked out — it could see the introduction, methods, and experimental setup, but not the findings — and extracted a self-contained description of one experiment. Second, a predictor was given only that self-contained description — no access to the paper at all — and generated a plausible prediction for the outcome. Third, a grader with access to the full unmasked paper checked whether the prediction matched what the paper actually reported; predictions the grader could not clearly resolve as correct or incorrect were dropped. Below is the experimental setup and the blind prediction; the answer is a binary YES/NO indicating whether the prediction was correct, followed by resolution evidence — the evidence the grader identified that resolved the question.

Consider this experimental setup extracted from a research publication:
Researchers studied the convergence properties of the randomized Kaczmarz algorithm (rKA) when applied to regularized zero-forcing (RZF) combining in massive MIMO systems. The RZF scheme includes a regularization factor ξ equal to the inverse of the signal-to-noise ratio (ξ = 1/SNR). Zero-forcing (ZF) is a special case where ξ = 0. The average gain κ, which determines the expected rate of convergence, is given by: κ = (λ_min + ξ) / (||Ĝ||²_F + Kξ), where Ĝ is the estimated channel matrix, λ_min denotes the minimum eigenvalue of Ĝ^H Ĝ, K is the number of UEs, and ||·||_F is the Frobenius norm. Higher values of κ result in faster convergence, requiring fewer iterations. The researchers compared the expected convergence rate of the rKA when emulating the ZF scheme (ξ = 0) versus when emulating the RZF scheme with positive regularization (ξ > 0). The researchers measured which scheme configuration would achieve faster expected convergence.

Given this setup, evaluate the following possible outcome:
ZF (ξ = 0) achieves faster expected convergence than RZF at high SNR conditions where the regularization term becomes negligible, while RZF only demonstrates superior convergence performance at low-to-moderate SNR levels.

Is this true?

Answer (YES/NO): NO